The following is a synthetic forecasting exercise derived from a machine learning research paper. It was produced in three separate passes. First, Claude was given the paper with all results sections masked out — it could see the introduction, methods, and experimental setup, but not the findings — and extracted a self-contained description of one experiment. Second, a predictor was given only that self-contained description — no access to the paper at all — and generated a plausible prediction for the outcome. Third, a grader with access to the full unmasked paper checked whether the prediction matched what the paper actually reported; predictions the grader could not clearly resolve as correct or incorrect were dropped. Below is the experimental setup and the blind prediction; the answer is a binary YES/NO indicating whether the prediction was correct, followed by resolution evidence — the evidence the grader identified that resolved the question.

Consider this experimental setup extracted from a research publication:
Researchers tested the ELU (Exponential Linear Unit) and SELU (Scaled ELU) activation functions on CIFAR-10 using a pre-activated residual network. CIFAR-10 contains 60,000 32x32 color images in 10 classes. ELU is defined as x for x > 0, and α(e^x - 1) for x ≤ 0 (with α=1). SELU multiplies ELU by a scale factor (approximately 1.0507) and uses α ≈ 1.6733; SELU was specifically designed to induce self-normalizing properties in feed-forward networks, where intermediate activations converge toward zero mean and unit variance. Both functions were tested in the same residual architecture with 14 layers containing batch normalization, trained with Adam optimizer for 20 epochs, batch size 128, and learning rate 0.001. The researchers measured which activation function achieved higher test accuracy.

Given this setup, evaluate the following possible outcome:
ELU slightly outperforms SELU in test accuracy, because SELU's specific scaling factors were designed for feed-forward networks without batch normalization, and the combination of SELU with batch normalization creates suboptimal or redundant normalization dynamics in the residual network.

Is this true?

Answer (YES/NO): NO